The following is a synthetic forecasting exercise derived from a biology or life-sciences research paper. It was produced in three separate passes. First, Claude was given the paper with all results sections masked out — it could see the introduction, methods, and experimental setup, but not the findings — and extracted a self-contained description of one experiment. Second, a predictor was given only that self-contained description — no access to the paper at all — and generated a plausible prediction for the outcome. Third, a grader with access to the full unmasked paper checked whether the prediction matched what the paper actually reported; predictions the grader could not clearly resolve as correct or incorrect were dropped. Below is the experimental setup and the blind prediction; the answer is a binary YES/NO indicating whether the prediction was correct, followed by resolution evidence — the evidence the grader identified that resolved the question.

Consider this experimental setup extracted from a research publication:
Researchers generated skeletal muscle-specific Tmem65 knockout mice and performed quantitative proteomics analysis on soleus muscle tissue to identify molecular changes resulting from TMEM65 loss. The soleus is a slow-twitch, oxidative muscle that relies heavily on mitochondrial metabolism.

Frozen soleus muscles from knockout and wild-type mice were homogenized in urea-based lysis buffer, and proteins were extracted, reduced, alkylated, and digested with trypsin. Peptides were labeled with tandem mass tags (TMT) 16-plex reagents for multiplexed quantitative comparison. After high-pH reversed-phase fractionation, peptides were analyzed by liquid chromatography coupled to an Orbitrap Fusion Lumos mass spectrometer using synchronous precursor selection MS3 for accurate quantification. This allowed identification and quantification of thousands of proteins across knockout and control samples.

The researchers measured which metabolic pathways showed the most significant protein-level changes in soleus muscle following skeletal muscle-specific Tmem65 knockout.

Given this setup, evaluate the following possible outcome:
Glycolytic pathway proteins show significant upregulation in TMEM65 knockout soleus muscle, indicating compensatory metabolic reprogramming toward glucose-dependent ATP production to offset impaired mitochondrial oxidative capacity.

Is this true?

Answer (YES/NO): NO